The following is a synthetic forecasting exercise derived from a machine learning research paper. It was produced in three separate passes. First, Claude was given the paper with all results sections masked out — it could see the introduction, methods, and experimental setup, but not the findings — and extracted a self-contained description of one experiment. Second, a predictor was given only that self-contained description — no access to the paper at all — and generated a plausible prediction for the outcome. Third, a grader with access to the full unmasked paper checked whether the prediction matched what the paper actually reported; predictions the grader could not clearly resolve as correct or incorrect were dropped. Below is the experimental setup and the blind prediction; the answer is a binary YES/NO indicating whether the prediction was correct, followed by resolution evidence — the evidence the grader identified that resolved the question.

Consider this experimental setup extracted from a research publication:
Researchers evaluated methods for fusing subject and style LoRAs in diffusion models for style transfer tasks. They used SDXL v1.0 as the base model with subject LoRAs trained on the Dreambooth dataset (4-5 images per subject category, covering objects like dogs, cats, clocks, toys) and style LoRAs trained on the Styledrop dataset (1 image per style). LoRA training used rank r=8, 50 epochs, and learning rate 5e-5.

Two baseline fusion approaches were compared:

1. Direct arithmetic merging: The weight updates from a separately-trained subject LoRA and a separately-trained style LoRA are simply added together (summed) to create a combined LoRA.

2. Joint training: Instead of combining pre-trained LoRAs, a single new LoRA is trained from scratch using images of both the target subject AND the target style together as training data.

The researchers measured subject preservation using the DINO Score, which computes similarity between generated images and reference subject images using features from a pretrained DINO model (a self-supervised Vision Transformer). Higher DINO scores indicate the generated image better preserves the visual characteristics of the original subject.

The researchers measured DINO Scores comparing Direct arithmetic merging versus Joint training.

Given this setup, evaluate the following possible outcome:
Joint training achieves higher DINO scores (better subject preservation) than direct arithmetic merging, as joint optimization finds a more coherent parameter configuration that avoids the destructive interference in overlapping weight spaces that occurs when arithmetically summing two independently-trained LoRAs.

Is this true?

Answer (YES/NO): NO